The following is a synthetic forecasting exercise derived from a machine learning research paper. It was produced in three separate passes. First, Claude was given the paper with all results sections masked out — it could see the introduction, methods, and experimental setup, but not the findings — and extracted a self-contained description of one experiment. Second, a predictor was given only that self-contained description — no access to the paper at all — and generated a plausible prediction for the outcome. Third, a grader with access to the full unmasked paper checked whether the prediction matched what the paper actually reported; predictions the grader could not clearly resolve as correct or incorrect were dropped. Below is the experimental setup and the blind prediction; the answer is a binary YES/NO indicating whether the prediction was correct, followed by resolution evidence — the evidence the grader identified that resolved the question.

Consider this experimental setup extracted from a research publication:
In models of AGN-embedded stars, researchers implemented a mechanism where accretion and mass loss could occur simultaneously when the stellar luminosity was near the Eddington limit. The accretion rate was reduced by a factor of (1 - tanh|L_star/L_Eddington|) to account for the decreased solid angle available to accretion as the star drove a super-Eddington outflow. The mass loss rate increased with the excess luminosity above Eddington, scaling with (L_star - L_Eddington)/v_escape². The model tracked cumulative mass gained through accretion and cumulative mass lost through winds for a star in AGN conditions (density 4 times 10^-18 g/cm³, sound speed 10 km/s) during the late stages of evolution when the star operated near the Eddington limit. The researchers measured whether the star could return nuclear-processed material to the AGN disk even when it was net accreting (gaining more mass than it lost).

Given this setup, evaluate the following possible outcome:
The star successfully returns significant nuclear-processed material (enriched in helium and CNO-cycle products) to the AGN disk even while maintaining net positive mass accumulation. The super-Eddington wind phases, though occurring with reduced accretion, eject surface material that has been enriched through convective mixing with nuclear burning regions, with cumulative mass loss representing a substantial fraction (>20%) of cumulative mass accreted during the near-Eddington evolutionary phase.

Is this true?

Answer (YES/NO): YES